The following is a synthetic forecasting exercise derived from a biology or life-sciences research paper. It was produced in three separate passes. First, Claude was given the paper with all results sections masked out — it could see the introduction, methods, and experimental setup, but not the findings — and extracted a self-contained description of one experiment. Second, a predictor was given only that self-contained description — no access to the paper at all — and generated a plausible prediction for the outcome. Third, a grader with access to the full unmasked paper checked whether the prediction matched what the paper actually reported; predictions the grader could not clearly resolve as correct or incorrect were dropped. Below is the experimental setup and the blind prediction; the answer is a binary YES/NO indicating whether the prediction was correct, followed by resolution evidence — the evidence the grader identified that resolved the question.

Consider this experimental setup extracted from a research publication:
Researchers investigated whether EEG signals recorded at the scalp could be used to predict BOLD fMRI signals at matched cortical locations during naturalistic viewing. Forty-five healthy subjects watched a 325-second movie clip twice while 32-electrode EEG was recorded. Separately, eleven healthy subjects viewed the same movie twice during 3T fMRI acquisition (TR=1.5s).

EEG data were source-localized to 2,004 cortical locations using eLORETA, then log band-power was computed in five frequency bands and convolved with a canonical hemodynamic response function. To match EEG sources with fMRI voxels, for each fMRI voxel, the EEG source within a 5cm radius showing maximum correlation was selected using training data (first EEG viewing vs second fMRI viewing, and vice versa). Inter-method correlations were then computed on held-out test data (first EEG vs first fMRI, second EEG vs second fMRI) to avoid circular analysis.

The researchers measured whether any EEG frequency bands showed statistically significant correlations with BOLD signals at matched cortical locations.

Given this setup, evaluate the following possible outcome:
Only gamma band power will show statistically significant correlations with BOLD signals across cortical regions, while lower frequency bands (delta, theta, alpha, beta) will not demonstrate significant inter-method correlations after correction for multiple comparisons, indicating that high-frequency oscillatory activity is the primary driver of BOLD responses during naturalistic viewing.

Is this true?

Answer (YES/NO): NO